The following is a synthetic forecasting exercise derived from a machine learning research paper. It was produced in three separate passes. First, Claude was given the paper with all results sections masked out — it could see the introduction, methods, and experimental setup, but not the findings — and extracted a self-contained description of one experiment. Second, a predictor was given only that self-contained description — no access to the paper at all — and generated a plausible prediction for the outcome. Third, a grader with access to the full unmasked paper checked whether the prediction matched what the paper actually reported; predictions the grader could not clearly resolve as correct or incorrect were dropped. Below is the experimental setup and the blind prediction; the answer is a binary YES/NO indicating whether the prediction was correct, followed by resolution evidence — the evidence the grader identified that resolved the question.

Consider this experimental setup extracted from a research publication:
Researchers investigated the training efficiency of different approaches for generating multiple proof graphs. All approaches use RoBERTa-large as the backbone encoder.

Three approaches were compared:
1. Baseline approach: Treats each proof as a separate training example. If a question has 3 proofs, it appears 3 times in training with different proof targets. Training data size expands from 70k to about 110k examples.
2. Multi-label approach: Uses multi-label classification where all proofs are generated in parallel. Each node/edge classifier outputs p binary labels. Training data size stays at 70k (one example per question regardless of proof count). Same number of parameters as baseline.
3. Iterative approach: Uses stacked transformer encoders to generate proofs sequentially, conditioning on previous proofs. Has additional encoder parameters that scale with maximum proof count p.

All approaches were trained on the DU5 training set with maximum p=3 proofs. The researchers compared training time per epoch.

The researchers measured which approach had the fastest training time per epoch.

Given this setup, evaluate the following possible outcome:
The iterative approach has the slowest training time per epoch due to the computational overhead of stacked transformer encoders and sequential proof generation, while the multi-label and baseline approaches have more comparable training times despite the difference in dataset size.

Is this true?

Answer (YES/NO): NO